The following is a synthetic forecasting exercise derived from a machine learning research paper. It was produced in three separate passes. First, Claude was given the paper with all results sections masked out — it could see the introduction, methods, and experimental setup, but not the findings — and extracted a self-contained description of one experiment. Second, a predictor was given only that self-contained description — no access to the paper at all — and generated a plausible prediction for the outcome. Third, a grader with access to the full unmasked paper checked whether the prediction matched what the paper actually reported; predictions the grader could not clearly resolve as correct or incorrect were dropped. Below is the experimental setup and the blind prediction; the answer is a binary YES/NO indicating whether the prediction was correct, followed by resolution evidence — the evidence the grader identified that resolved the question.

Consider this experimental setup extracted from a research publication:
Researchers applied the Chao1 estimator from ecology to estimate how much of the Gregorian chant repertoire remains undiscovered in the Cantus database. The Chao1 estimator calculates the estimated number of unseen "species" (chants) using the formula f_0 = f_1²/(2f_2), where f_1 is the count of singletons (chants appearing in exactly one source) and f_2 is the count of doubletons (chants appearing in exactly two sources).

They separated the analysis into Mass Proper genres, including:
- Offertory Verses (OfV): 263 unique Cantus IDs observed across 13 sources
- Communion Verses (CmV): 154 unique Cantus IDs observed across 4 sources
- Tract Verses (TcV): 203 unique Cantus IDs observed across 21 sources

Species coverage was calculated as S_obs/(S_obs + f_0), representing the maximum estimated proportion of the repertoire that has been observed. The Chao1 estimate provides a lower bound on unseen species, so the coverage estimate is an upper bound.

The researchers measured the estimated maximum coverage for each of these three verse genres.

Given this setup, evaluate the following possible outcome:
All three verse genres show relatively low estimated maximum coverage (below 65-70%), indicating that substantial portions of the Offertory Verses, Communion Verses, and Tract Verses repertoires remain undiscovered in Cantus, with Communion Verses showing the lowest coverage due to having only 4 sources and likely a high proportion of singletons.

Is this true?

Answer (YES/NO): NO